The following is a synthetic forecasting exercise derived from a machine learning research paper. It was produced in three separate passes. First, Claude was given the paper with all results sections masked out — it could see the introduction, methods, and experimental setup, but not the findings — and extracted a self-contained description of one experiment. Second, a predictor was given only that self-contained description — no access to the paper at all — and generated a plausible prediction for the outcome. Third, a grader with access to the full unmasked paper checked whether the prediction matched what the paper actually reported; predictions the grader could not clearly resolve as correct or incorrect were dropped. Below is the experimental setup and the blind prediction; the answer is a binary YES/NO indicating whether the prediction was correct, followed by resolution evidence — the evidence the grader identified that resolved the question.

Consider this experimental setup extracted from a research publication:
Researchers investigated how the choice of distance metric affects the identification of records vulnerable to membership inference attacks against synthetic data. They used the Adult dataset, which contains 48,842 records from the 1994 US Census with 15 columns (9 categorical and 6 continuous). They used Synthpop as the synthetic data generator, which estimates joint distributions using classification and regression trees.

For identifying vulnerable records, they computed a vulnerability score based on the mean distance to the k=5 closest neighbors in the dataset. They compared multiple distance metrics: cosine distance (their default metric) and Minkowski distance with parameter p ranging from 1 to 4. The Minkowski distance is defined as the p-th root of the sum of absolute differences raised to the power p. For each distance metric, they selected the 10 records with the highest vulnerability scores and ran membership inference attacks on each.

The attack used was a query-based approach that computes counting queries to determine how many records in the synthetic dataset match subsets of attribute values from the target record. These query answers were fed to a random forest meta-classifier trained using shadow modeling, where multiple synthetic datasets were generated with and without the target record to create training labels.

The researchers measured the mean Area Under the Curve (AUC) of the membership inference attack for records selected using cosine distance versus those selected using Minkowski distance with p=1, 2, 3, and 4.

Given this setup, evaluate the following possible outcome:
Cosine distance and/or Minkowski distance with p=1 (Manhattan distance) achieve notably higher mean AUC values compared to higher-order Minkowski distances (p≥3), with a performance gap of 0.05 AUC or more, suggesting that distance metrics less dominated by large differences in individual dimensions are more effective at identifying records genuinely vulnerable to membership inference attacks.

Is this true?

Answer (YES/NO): NO